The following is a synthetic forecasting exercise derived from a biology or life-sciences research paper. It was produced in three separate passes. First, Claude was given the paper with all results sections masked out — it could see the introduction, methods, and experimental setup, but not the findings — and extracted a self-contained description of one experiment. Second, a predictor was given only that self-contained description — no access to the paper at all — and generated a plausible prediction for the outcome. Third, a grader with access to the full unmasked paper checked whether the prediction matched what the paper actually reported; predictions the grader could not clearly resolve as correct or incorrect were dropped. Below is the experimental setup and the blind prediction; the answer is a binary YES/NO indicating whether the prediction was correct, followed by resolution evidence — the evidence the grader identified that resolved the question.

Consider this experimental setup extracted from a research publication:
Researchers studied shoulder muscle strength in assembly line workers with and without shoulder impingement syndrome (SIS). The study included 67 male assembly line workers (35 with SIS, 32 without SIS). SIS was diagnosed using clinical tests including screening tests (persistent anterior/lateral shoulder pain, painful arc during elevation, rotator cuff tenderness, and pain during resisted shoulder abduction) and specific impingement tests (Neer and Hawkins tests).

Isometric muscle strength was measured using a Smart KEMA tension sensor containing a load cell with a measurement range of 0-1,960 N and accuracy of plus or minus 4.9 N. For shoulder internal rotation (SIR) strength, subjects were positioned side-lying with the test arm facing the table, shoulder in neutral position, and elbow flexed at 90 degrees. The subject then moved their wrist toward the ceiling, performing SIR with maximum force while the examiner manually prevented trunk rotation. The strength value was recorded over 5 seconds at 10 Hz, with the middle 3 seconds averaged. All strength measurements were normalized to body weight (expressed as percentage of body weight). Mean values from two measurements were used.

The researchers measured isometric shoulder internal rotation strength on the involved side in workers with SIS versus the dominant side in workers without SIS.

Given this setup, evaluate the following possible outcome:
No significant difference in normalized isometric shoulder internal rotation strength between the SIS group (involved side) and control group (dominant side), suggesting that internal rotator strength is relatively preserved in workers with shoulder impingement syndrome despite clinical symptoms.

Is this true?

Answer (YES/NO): NO